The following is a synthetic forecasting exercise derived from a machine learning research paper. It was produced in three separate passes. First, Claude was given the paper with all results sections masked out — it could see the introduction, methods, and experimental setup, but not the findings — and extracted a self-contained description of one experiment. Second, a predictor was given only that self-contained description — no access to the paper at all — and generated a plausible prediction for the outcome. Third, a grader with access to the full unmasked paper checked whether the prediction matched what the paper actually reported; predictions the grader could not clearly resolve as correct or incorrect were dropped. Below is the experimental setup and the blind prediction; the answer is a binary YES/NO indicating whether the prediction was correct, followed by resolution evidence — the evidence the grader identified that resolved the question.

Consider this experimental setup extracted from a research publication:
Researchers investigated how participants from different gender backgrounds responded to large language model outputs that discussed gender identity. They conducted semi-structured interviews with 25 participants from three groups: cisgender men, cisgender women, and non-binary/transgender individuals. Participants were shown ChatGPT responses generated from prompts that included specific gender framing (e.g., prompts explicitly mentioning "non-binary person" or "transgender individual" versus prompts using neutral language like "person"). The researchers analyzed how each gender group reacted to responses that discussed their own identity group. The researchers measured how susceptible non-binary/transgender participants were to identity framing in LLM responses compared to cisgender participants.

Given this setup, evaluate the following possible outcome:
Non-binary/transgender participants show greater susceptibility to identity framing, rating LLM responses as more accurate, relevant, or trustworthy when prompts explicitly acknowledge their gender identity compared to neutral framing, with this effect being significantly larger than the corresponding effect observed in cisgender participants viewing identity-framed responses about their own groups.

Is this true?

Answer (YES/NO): NO